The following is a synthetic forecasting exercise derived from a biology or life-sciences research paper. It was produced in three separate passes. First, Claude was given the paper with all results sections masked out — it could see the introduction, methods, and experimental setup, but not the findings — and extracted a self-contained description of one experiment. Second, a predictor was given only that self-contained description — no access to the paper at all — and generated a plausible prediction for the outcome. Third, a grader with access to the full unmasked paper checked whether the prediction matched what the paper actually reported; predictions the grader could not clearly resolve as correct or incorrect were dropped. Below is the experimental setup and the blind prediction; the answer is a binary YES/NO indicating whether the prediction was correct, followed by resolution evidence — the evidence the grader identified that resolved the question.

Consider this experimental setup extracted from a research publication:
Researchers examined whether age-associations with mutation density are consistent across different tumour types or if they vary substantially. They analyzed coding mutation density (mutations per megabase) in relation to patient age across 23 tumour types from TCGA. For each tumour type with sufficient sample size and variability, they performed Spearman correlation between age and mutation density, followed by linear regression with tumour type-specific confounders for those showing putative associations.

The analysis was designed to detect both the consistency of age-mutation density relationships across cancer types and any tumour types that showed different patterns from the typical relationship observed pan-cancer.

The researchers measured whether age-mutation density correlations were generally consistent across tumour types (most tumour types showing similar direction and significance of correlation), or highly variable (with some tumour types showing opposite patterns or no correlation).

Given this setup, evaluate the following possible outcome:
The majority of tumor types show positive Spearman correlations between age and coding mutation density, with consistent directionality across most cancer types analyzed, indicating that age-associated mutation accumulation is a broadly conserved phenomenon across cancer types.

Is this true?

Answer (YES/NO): YES